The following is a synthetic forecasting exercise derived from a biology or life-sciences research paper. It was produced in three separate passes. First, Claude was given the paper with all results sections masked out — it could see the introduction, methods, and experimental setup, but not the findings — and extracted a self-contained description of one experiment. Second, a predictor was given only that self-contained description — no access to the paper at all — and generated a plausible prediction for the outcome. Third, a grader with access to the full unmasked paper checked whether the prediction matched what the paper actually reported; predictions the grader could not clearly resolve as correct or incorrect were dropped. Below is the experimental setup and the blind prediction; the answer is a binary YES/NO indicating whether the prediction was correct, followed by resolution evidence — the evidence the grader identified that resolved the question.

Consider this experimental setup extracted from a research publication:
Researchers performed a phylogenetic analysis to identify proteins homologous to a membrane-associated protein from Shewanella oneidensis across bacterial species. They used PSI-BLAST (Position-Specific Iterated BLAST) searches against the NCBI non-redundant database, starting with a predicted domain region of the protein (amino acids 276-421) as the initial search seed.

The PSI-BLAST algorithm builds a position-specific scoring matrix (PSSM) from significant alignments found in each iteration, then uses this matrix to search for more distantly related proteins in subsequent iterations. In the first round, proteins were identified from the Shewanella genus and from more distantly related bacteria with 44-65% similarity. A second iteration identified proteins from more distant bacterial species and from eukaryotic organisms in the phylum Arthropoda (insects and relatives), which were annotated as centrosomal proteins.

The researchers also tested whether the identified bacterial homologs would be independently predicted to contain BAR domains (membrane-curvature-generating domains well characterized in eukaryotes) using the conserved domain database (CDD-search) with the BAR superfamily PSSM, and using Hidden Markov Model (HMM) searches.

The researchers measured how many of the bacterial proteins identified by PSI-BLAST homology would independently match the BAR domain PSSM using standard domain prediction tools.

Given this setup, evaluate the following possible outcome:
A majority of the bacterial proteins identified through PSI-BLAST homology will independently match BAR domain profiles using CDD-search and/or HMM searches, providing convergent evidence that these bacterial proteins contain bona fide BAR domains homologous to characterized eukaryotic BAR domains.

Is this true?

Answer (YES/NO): NO